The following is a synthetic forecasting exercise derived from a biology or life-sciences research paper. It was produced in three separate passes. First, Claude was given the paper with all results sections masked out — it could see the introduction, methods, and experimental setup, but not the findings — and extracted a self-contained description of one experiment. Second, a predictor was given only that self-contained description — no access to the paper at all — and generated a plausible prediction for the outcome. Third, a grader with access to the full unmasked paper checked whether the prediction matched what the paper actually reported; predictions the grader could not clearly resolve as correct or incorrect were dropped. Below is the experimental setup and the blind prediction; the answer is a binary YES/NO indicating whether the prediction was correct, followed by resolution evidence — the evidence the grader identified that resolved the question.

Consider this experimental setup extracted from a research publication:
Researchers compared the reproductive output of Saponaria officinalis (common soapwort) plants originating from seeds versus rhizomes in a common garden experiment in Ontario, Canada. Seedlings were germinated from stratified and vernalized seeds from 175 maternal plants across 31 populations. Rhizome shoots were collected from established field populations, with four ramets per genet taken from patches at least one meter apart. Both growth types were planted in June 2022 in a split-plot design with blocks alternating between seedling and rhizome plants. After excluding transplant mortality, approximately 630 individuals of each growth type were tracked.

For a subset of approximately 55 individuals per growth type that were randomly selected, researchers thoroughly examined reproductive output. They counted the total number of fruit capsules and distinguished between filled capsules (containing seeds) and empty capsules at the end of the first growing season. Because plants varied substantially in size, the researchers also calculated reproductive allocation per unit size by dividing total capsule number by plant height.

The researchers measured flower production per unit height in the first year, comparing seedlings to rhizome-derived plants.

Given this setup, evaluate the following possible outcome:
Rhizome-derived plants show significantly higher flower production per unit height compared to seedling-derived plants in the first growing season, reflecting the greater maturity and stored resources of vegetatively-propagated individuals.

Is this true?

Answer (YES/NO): NO